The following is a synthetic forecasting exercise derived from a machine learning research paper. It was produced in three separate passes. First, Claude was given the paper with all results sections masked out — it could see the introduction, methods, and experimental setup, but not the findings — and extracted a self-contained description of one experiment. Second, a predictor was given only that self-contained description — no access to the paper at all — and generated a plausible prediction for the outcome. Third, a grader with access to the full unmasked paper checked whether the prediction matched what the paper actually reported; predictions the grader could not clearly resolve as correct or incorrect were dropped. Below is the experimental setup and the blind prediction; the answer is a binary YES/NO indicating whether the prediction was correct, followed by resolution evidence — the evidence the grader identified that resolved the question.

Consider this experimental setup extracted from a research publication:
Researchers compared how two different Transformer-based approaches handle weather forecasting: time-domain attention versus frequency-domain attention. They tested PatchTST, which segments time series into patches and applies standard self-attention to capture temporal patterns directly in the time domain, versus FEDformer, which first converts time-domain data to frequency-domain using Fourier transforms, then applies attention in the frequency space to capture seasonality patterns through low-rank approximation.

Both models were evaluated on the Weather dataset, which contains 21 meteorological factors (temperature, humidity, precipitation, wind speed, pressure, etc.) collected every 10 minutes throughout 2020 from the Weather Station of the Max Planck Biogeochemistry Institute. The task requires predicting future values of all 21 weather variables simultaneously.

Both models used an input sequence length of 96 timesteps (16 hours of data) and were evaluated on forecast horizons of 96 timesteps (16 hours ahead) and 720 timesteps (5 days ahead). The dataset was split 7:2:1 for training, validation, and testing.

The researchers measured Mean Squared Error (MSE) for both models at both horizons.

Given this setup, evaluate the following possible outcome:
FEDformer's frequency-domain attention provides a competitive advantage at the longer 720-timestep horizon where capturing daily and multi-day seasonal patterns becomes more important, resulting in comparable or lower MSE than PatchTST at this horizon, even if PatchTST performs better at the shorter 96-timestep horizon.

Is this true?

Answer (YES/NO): NO